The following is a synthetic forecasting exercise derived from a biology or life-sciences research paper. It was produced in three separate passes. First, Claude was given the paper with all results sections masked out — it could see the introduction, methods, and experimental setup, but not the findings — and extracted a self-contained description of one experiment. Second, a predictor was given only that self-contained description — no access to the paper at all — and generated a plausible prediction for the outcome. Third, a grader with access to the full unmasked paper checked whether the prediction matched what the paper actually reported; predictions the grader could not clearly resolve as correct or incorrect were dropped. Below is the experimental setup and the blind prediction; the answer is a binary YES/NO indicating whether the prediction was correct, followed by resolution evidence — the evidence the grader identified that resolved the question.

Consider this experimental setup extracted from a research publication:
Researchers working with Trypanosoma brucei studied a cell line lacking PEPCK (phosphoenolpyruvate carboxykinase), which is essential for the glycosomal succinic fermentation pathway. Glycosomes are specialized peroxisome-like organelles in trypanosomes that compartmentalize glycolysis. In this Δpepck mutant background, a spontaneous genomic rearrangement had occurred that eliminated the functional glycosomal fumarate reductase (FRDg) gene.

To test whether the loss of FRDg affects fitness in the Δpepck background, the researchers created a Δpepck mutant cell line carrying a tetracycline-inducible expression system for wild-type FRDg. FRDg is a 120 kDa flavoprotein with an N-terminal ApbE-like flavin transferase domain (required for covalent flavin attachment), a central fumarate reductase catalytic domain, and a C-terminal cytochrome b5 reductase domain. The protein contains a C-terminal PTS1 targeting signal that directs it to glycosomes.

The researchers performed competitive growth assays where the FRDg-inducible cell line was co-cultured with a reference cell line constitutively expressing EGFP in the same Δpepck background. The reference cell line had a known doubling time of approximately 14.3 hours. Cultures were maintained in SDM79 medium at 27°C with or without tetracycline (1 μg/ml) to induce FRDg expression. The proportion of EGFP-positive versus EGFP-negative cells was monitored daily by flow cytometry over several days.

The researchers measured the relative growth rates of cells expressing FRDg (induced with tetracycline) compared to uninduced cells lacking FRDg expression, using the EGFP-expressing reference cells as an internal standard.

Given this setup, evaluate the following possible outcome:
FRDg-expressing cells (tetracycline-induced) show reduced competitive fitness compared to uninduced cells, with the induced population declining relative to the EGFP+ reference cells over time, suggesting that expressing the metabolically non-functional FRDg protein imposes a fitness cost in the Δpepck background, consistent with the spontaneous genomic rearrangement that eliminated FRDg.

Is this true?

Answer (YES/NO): YES